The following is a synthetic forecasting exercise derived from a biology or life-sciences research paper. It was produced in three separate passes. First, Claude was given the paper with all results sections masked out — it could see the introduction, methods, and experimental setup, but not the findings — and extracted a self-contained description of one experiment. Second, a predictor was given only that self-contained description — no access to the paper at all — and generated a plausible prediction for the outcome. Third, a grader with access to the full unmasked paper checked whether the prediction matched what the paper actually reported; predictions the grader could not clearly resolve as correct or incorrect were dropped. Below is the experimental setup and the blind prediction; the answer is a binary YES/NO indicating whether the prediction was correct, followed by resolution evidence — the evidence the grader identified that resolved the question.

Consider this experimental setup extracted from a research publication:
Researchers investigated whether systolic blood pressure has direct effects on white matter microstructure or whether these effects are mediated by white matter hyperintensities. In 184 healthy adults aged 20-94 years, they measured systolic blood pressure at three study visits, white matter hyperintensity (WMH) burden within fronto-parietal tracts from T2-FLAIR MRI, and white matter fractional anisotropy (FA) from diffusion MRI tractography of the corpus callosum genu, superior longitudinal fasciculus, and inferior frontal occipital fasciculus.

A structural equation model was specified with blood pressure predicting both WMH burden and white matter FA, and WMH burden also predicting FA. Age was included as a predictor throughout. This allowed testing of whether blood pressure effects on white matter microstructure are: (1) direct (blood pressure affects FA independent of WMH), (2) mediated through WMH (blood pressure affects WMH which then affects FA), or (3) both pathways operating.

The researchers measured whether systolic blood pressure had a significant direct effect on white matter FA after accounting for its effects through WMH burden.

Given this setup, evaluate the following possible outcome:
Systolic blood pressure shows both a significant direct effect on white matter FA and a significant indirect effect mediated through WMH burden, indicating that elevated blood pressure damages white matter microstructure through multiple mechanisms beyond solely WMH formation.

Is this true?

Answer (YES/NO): NO